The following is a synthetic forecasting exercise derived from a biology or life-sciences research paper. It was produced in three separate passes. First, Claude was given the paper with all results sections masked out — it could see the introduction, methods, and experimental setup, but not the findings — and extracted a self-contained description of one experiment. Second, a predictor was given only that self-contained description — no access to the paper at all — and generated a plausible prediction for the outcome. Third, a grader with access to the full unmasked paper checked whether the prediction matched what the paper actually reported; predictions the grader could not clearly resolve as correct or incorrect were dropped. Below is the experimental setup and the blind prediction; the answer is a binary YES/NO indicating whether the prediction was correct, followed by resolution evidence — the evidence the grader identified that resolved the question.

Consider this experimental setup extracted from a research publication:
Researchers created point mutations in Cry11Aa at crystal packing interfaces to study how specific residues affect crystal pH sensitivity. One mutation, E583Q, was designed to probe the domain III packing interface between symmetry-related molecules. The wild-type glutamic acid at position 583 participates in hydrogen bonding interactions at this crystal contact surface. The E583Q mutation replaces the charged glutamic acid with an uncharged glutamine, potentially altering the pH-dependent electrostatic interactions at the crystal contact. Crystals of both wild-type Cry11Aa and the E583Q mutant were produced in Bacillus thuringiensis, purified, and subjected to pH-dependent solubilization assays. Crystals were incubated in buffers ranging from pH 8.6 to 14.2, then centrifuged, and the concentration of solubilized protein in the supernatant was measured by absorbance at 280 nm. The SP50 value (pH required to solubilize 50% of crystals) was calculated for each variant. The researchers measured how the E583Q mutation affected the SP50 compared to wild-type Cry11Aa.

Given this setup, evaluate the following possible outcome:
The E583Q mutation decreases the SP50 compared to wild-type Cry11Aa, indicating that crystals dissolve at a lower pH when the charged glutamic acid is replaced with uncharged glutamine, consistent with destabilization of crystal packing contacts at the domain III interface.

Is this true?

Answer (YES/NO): NO